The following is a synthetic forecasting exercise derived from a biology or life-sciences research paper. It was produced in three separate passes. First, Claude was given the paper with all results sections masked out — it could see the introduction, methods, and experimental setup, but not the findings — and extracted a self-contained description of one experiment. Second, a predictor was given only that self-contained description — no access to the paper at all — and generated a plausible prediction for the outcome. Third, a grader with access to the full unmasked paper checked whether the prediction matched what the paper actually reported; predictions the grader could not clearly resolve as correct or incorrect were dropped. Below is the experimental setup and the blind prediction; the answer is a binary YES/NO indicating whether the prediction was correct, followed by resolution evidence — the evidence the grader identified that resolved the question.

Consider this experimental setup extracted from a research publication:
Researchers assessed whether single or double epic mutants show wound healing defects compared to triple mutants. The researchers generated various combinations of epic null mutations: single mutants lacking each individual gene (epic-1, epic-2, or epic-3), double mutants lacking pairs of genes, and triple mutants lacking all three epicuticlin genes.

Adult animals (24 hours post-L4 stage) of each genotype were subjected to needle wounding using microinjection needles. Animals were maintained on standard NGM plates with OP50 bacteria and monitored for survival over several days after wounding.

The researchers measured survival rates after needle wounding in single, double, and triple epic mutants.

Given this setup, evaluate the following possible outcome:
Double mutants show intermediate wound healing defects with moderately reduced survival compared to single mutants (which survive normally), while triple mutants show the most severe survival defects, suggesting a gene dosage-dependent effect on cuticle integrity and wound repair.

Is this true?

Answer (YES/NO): NO